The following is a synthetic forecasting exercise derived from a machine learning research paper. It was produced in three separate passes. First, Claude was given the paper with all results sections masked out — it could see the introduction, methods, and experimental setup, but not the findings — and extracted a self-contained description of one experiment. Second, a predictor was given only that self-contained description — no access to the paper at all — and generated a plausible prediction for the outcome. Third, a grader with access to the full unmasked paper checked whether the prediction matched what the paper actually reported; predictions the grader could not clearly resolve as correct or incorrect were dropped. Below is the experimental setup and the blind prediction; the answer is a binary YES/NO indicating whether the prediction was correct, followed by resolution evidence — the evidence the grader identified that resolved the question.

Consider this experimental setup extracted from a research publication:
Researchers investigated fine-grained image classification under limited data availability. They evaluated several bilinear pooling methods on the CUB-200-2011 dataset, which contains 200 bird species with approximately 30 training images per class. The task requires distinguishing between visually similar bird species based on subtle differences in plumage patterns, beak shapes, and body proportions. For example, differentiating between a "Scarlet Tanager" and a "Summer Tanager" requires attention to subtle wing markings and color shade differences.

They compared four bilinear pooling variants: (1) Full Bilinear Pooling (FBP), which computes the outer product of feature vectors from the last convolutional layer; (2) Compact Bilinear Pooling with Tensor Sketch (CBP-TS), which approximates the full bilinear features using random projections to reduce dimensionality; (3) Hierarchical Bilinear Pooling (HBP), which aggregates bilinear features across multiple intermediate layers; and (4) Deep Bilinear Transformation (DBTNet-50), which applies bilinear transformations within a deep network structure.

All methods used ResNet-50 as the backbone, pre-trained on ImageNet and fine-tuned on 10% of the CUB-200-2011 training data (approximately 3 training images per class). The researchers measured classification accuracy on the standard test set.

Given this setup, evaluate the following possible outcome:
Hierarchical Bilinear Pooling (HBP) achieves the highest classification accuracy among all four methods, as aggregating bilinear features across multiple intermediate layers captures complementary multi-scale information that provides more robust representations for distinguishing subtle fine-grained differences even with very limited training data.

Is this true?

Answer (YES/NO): YES